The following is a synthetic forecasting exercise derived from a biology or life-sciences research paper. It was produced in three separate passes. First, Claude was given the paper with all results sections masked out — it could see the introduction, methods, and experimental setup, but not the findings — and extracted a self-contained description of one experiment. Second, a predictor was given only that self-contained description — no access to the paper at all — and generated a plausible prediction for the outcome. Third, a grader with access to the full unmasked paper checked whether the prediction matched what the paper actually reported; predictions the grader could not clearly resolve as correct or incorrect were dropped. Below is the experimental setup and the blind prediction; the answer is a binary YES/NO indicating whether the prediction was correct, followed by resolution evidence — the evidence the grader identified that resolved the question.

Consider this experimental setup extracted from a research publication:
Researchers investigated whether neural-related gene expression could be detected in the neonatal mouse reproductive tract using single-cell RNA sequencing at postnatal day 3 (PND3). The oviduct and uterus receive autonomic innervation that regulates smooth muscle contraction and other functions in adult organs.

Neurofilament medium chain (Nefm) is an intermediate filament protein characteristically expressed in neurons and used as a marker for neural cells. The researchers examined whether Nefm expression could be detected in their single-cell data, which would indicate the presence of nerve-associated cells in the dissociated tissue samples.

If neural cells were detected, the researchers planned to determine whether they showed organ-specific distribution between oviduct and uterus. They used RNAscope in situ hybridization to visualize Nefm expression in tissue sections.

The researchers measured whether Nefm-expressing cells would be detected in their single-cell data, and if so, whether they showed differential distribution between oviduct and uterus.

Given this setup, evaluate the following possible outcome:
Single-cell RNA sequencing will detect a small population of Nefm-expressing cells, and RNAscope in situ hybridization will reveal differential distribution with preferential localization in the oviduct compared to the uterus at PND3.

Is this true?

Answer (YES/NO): NO